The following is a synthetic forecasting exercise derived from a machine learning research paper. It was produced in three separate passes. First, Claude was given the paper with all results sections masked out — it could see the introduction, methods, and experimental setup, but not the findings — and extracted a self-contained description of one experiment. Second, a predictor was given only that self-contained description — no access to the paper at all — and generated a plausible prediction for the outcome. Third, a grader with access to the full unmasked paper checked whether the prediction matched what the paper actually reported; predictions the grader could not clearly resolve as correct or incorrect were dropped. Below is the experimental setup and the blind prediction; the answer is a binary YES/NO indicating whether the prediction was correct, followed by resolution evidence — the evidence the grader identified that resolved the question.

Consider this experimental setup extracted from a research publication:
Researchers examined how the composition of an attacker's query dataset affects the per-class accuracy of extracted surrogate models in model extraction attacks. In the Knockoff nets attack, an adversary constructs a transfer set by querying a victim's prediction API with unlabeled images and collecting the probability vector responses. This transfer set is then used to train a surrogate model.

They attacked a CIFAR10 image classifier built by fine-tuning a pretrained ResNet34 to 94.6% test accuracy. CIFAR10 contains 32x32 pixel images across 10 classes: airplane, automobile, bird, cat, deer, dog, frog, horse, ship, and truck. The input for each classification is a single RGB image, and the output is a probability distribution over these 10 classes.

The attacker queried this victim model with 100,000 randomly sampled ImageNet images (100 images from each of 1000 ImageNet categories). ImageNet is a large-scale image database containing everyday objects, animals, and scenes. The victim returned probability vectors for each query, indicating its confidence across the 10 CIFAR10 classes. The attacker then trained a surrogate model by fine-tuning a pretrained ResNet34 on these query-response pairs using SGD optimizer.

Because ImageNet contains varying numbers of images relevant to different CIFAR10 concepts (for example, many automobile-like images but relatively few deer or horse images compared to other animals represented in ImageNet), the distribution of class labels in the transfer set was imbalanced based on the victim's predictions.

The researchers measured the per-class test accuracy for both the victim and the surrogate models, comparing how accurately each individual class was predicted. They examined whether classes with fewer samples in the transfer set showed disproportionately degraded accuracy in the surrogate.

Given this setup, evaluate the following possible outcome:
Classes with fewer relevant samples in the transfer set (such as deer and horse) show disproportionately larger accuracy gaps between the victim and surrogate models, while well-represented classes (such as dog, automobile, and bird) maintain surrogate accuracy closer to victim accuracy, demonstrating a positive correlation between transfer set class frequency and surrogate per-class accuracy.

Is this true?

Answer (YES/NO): YES